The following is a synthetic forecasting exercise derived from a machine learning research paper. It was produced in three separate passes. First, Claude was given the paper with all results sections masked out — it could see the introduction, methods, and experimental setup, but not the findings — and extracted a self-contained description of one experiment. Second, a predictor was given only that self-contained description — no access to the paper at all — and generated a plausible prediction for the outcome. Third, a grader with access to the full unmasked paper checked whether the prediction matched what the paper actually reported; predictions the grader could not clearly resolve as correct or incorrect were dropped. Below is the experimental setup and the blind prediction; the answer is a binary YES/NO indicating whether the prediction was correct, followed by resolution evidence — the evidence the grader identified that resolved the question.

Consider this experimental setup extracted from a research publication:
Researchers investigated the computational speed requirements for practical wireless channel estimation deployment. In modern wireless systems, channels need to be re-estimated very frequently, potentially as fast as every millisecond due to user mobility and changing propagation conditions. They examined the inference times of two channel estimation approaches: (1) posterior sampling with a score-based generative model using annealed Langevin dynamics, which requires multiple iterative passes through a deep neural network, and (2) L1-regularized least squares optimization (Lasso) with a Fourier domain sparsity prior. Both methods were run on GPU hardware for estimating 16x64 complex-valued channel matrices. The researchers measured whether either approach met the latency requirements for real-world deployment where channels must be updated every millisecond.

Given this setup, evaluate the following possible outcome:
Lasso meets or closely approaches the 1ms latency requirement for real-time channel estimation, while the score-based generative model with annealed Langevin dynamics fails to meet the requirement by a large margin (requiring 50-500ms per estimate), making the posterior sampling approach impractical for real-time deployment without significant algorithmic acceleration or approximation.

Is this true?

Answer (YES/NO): NO